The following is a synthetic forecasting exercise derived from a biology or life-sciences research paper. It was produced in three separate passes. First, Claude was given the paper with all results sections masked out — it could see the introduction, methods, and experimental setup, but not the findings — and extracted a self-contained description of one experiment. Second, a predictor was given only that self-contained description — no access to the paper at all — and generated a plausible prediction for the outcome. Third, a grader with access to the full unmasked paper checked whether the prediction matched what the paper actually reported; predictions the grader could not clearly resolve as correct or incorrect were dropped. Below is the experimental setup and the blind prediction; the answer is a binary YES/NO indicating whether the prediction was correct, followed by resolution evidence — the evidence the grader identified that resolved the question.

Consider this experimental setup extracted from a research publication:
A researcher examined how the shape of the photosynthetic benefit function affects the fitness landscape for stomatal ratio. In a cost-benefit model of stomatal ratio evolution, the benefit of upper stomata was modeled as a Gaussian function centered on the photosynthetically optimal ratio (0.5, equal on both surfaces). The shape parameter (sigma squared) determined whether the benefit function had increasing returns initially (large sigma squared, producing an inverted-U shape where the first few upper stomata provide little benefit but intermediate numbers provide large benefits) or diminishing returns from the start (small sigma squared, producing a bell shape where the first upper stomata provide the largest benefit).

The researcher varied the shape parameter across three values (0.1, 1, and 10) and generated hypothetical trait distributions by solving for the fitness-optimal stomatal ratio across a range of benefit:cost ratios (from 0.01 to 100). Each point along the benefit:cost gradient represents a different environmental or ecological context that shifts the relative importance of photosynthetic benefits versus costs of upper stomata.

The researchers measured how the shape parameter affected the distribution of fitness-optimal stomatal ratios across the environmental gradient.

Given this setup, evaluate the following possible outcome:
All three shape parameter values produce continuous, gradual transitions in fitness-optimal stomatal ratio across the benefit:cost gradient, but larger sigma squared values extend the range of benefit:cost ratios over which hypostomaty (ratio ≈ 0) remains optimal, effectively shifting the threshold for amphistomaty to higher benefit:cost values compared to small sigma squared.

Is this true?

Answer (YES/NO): NO